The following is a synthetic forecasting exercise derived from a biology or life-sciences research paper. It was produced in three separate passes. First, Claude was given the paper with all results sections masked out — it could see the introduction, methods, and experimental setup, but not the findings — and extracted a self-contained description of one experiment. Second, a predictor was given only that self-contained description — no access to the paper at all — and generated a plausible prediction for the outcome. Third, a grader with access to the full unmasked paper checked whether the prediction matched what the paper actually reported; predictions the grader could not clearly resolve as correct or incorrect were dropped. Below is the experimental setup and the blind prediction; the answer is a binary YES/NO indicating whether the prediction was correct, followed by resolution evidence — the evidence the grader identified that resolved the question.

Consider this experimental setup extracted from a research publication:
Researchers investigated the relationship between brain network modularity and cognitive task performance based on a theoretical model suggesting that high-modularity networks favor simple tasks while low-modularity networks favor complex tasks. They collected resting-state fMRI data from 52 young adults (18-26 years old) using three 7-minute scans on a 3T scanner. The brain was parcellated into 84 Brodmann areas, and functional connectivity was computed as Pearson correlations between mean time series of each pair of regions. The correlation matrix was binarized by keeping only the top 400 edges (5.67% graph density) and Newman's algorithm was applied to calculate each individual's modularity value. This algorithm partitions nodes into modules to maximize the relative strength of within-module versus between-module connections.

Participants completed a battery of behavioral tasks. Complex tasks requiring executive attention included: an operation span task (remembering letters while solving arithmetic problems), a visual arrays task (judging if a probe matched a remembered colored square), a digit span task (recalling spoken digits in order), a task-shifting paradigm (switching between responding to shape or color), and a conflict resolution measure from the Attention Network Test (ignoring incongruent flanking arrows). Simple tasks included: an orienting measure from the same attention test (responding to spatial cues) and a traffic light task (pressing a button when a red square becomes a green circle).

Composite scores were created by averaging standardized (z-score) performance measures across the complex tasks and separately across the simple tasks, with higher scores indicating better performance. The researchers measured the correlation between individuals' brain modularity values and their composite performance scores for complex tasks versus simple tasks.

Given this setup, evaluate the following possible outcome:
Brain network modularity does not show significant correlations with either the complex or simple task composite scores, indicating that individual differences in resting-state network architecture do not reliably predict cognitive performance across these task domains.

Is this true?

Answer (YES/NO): NO